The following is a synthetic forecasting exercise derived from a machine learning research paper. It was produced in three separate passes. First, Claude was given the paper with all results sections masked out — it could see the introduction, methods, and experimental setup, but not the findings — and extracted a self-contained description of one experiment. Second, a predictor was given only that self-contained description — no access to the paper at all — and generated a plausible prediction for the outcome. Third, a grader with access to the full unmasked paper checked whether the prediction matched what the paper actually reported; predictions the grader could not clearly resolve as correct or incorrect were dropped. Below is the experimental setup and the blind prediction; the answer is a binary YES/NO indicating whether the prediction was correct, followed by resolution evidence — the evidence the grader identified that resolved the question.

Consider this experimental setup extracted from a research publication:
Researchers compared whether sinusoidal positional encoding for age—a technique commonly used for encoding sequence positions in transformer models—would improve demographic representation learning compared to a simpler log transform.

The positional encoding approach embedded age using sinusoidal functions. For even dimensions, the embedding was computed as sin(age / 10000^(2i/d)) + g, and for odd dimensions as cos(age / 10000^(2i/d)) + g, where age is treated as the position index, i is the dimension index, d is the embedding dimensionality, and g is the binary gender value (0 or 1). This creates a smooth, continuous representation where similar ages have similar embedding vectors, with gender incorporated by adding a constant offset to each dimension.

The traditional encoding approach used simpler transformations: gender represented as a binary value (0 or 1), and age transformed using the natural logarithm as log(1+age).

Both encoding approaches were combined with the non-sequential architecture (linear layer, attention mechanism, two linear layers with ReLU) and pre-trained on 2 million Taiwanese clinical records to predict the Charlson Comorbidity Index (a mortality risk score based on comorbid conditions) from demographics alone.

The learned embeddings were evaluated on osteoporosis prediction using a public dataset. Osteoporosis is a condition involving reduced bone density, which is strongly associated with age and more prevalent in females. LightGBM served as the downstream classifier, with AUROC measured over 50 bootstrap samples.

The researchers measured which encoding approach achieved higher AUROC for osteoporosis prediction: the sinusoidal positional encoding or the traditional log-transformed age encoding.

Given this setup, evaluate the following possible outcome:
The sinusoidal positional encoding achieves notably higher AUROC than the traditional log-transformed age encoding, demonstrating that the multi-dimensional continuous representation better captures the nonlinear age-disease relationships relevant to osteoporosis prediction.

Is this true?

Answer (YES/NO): NO